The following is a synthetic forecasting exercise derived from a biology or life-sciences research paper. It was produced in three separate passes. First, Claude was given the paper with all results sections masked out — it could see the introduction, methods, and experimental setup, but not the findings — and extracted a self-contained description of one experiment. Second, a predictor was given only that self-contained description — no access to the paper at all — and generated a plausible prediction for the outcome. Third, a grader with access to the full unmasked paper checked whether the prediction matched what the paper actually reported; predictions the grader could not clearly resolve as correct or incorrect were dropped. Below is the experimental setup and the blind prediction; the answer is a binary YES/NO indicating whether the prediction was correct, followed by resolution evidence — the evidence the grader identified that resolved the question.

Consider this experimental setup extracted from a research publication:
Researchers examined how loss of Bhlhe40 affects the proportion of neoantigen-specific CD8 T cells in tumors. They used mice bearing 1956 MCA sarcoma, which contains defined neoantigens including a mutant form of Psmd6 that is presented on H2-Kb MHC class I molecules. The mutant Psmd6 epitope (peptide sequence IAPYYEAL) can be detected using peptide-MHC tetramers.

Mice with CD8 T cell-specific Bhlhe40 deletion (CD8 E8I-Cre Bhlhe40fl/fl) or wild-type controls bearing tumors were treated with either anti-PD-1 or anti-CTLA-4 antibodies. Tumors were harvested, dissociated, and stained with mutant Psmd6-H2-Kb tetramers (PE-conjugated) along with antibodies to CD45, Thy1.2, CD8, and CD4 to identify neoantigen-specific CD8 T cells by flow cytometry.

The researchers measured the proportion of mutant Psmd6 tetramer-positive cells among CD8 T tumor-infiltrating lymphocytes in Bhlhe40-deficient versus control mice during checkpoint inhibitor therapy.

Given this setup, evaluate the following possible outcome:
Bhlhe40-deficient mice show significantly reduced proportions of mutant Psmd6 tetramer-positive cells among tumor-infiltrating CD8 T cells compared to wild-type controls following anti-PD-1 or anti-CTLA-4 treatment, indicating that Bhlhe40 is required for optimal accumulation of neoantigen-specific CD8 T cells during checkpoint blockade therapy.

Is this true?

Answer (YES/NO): NO